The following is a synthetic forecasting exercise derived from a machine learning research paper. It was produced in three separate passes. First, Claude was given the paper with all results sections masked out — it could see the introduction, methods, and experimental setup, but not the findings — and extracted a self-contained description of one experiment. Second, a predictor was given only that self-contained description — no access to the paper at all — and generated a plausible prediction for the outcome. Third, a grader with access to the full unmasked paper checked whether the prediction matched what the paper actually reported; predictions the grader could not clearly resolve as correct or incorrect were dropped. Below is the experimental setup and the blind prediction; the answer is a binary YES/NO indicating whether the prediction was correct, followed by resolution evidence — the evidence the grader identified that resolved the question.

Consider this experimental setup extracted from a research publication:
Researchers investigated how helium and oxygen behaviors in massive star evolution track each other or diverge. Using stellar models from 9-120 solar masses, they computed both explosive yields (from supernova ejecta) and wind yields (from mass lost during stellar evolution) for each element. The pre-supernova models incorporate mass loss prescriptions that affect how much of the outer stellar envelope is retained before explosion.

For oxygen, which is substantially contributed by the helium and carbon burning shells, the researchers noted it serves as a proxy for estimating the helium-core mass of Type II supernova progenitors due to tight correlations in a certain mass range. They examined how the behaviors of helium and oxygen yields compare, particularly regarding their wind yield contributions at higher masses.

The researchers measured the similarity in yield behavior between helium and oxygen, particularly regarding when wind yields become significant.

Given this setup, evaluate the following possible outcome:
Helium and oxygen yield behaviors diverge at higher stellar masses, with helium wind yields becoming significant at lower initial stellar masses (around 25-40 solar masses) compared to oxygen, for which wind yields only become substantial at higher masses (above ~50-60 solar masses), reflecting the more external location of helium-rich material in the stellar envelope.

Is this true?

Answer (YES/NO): NO